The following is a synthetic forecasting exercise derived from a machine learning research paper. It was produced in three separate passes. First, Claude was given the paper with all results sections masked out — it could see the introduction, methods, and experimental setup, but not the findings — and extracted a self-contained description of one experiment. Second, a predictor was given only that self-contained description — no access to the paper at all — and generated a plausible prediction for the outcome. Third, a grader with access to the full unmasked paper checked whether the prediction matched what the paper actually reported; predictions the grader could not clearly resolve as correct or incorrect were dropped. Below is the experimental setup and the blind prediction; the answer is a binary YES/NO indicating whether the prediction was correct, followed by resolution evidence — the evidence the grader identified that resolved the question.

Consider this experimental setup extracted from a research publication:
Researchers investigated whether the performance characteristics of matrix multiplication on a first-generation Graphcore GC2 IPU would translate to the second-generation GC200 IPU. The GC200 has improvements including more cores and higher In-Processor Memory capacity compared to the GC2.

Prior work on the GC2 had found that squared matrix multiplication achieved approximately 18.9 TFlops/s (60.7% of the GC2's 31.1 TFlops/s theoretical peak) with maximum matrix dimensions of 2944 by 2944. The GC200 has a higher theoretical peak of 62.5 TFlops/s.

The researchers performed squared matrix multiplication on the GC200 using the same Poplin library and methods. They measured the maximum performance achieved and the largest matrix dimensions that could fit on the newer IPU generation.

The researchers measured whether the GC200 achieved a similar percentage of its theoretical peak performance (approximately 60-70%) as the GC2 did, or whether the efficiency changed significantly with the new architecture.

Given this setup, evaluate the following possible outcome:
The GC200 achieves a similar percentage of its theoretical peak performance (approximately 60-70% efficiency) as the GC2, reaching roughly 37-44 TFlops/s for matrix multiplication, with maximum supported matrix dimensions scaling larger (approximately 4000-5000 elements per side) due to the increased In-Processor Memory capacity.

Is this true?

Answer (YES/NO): NO